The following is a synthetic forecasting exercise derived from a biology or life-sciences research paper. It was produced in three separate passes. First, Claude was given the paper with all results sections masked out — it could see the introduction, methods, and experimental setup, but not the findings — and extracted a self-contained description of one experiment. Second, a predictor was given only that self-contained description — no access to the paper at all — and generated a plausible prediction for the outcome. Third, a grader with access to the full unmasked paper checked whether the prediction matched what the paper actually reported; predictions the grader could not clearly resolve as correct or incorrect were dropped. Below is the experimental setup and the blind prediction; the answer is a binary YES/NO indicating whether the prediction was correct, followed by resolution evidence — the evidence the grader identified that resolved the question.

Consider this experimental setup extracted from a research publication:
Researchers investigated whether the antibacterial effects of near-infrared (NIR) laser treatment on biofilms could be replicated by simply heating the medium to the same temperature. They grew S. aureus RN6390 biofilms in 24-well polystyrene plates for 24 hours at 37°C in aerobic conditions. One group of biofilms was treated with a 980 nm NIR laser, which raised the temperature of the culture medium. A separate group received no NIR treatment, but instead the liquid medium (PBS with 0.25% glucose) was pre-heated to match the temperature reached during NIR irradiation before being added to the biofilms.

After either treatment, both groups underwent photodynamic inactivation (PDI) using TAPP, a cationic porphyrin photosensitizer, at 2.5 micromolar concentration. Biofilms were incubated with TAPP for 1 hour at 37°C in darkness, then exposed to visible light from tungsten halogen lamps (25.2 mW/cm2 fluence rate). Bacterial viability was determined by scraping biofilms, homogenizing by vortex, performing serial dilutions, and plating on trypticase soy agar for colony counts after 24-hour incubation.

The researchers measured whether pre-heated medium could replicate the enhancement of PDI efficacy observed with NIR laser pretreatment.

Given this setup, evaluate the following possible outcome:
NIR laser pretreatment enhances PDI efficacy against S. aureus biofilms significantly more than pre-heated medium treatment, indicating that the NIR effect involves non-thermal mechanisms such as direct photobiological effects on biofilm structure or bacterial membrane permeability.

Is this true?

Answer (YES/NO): YES